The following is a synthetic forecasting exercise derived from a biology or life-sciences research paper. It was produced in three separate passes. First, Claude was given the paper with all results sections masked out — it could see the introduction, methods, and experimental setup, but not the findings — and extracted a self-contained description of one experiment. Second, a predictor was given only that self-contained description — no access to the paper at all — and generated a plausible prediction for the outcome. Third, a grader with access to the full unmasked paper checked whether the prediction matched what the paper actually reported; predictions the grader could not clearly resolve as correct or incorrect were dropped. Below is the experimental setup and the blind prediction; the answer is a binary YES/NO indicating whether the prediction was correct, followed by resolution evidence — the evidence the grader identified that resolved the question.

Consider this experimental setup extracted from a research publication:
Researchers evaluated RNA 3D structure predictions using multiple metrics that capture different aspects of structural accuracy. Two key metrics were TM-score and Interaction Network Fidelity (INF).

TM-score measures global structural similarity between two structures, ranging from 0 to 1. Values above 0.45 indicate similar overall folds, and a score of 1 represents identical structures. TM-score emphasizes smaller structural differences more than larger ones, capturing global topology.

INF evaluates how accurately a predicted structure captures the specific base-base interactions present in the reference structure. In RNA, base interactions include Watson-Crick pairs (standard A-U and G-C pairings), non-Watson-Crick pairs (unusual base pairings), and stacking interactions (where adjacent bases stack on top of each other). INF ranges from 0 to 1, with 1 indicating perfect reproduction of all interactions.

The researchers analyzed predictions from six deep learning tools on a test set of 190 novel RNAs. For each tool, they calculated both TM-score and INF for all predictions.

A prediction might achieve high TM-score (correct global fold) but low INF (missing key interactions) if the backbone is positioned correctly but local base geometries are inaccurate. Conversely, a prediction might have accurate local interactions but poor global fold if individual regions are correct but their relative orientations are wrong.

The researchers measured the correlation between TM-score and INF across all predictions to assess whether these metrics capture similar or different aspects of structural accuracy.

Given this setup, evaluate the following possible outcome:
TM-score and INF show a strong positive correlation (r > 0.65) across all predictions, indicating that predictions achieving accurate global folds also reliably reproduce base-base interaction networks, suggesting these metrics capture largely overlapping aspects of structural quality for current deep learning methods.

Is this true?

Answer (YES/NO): NO